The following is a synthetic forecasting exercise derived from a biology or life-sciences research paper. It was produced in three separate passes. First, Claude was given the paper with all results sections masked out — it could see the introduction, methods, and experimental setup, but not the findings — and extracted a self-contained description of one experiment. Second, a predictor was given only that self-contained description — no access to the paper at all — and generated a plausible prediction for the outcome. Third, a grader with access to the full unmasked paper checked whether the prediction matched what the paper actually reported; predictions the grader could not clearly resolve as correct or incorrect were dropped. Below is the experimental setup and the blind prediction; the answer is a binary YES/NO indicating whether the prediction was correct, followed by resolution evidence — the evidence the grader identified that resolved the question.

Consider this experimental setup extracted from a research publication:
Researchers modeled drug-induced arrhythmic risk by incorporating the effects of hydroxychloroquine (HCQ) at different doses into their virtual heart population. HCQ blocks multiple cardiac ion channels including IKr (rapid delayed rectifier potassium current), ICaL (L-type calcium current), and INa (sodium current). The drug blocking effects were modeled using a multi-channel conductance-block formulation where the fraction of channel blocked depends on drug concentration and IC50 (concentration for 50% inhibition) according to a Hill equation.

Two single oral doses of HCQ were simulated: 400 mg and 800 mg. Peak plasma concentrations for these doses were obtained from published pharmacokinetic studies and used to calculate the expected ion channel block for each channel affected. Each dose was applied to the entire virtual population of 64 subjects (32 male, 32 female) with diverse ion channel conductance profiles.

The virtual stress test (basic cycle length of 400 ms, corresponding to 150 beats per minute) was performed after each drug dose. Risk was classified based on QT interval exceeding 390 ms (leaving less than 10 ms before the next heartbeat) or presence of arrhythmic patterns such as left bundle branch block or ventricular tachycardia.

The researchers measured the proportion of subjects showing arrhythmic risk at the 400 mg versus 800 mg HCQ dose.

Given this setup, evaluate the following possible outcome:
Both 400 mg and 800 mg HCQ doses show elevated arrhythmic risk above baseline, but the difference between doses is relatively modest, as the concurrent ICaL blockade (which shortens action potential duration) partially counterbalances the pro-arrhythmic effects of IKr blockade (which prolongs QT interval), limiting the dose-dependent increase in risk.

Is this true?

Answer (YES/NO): NO